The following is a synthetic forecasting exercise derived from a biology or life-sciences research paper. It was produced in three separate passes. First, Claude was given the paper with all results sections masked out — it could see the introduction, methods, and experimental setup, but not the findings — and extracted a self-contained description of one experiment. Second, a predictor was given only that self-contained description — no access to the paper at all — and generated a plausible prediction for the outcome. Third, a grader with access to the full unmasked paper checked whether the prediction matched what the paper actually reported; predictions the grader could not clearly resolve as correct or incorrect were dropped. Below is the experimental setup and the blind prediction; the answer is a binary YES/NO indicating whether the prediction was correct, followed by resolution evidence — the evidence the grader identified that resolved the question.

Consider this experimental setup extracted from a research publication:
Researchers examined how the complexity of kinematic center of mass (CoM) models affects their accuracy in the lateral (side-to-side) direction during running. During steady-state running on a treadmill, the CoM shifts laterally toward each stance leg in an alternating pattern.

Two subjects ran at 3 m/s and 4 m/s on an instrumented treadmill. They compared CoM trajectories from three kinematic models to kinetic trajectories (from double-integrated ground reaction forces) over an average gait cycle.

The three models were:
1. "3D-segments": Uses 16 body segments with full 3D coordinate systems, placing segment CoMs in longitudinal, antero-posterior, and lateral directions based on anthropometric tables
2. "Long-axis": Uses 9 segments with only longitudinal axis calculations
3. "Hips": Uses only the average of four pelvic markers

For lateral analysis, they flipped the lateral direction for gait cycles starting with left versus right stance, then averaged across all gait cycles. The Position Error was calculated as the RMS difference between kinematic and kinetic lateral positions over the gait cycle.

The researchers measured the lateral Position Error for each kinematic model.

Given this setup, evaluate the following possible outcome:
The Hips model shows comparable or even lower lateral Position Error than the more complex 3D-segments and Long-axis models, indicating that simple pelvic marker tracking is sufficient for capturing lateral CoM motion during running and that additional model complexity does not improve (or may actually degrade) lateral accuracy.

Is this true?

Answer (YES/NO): NO